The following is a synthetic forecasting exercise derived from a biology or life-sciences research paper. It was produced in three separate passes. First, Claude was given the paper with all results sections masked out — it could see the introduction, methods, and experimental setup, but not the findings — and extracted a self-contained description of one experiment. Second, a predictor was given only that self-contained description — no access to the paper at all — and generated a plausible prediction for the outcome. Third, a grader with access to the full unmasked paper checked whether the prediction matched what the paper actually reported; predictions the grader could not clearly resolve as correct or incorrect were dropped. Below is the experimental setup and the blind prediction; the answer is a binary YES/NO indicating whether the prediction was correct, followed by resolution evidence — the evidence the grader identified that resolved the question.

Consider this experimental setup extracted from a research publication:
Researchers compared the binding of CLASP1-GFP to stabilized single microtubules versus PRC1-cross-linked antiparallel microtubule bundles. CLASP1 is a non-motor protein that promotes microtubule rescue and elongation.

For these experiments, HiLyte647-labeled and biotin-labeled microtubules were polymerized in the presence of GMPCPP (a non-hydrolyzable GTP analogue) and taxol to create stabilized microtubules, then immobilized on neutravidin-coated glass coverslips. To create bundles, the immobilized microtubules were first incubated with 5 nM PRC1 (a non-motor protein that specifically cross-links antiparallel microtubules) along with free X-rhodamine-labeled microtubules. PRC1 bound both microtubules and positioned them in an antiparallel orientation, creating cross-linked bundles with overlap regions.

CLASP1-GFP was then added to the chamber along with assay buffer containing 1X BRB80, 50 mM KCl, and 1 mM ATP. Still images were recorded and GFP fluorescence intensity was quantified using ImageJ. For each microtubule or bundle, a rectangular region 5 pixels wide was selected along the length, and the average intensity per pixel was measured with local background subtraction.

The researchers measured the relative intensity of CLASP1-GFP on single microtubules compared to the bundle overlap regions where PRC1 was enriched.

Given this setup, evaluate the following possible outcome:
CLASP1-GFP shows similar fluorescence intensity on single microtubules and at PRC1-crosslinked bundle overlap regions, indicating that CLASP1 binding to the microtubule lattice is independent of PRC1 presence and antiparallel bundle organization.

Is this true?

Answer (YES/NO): NO